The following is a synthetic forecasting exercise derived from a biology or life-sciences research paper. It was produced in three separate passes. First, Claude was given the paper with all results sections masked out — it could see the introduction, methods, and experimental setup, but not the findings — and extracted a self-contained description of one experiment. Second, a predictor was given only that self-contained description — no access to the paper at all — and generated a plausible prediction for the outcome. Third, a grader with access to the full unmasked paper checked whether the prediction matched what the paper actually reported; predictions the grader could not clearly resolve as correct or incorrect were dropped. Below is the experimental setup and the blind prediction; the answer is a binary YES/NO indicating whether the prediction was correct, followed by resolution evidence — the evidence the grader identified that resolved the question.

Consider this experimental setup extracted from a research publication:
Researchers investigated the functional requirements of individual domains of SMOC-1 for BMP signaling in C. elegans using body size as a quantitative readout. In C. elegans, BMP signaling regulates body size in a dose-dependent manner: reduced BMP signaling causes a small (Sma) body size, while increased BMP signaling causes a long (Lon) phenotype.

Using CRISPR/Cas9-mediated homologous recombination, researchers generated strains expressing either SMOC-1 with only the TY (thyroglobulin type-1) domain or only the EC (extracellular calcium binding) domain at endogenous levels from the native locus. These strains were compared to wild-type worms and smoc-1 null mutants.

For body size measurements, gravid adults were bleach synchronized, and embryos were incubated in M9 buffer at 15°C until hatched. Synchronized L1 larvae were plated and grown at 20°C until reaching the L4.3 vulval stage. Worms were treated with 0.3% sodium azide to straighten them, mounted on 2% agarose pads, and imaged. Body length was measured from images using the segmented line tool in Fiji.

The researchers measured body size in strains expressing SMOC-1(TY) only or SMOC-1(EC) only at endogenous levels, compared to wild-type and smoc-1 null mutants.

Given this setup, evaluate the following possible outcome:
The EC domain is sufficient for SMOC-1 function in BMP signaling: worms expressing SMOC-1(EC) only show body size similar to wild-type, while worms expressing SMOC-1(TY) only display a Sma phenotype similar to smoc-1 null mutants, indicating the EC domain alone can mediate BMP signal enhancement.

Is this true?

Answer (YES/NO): NO